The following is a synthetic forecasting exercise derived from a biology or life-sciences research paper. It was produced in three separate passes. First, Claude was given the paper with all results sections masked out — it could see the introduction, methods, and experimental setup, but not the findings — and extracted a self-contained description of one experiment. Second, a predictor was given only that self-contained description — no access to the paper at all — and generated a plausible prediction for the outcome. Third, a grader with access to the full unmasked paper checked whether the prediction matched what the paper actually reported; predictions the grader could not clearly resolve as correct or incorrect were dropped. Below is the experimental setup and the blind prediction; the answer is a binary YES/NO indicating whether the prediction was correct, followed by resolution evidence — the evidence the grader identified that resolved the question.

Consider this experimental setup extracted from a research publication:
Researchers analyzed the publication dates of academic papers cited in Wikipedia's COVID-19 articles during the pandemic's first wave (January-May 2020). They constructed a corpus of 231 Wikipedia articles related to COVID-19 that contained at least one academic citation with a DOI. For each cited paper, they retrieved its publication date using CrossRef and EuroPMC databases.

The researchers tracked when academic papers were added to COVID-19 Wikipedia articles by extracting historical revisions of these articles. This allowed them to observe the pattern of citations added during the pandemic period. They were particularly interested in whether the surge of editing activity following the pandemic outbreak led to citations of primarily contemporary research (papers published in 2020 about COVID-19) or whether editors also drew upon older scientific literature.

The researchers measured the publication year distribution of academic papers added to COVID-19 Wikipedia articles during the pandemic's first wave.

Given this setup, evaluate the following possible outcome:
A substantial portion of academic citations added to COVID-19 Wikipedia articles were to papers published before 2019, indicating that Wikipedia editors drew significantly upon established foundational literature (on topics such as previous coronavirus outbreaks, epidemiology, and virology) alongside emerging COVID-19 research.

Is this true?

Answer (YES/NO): YES